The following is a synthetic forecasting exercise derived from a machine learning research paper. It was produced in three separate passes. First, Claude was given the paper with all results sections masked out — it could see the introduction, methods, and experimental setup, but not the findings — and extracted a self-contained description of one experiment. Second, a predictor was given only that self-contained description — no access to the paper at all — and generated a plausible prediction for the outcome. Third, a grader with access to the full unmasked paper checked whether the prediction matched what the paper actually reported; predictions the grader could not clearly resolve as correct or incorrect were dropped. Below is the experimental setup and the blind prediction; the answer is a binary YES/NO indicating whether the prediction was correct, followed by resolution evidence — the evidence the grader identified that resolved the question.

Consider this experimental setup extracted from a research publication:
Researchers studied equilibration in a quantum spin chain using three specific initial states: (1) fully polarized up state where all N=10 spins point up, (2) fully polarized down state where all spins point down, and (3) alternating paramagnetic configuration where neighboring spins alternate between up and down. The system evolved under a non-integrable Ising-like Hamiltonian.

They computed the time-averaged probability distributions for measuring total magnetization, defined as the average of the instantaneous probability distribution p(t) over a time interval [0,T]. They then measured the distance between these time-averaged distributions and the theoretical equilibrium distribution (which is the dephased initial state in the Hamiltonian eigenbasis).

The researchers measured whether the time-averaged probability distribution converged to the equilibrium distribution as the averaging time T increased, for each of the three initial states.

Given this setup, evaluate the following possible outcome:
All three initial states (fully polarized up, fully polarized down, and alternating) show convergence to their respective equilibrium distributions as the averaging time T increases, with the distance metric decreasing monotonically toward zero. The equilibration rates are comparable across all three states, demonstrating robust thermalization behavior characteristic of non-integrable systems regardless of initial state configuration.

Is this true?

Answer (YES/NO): NO